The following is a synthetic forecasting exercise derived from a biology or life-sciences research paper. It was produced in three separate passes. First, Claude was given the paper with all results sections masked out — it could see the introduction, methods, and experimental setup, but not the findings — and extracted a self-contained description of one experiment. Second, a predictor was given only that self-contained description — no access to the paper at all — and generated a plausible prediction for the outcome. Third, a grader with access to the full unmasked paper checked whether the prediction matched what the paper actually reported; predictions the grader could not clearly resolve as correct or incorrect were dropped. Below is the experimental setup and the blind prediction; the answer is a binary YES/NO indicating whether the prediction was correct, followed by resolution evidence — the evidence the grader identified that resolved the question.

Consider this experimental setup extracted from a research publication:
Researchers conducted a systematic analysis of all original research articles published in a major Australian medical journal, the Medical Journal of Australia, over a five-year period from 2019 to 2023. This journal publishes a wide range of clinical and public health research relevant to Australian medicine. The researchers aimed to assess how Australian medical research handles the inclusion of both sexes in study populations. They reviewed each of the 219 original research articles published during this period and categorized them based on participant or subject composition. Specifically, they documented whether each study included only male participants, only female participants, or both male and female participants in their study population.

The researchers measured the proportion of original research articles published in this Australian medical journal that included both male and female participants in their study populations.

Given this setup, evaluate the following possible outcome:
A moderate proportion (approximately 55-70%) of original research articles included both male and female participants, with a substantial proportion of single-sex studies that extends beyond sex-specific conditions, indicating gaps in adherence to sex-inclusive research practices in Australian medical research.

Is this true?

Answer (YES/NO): NO